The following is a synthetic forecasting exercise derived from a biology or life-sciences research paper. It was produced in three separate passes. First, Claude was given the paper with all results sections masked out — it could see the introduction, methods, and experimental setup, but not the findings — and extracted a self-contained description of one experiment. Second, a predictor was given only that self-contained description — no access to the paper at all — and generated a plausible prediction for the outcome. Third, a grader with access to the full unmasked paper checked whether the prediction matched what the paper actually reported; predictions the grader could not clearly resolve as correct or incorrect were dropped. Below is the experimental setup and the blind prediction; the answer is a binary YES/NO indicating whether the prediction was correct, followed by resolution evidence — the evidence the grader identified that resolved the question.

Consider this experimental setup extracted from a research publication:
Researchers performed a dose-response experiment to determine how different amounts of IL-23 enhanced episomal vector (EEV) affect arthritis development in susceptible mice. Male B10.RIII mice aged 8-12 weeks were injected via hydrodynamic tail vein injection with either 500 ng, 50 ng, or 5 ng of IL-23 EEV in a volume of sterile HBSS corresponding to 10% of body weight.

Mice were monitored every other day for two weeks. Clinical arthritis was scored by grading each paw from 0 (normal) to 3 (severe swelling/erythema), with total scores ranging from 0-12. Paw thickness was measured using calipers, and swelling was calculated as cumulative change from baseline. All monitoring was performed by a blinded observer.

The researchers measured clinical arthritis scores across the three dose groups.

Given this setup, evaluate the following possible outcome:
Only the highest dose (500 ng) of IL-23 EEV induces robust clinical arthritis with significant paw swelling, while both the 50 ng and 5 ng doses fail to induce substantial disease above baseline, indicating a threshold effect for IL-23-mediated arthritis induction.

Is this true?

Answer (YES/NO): NO